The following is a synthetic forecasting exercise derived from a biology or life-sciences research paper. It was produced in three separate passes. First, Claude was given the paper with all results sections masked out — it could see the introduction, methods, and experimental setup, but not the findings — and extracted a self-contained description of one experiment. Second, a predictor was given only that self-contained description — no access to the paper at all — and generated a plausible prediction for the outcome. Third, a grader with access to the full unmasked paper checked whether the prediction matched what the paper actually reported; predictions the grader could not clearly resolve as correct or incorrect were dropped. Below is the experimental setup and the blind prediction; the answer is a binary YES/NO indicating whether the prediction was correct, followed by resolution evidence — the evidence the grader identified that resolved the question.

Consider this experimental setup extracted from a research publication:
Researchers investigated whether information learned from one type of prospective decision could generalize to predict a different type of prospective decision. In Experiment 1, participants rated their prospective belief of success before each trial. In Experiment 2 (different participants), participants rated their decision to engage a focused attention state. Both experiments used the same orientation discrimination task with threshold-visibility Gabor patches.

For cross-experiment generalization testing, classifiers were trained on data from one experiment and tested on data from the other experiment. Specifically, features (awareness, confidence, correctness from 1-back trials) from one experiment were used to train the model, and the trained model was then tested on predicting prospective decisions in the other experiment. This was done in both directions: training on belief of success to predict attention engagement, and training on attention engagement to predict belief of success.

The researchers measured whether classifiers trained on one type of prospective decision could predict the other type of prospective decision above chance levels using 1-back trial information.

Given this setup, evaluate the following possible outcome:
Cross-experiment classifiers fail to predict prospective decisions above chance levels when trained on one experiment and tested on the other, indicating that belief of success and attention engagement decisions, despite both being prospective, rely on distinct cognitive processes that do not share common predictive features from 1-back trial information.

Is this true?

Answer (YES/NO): NO